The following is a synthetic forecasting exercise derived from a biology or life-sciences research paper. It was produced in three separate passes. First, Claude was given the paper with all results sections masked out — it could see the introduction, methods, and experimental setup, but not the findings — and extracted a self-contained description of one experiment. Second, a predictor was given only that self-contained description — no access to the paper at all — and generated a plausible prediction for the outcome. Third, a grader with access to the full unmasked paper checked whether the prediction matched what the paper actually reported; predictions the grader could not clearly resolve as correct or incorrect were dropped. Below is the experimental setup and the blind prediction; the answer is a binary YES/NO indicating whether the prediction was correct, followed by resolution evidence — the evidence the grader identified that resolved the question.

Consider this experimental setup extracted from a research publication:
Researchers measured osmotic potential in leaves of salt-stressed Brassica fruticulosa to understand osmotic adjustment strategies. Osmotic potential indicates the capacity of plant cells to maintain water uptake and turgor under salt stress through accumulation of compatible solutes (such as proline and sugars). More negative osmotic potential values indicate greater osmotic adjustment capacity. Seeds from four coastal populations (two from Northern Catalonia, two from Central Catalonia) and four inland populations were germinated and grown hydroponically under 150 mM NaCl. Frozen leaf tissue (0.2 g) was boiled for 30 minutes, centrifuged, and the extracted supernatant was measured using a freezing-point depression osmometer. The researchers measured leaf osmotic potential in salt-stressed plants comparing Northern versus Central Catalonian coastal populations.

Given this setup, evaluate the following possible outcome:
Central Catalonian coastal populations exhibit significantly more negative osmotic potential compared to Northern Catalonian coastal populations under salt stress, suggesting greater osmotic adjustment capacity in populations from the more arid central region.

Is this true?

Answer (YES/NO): NO